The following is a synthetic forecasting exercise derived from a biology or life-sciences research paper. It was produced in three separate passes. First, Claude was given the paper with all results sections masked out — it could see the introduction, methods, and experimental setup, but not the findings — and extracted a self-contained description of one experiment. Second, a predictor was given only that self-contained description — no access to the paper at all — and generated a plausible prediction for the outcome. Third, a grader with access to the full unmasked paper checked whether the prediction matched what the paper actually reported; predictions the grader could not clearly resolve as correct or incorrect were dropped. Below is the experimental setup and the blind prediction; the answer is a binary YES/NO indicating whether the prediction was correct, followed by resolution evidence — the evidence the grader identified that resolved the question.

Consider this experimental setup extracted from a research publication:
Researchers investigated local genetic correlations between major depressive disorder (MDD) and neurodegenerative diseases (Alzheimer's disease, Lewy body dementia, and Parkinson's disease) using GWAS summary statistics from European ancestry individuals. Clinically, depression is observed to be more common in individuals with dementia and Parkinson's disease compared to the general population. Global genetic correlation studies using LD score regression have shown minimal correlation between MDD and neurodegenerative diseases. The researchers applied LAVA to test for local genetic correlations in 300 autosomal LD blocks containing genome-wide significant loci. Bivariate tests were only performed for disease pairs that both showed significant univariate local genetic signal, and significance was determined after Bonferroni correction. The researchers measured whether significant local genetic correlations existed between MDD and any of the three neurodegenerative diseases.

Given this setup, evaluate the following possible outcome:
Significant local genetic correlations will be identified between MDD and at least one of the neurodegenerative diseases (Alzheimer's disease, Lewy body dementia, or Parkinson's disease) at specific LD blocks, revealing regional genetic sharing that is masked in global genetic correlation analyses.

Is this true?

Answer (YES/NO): NO